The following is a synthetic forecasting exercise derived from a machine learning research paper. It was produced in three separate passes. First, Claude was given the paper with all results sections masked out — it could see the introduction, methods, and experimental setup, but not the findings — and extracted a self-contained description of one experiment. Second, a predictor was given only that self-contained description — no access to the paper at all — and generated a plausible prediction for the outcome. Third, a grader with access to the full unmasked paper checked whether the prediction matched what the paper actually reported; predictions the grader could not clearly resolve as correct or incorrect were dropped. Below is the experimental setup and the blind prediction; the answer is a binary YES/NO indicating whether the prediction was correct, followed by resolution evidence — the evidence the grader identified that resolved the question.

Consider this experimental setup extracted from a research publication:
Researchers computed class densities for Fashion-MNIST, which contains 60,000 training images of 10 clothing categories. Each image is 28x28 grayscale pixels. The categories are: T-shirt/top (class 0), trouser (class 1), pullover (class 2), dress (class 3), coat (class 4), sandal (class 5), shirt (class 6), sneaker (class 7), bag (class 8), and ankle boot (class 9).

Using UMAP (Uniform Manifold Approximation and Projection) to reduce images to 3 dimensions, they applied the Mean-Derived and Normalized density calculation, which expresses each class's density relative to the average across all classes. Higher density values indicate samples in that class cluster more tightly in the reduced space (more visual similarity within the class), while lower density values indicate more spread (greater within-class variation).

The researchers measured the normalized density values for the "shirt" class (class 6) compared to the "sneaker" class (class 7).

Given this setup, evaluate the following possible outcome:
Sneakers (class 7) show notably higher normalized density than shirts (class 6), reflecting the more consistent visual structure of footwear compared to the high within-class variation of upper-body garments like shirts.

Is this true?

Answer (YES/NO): YES